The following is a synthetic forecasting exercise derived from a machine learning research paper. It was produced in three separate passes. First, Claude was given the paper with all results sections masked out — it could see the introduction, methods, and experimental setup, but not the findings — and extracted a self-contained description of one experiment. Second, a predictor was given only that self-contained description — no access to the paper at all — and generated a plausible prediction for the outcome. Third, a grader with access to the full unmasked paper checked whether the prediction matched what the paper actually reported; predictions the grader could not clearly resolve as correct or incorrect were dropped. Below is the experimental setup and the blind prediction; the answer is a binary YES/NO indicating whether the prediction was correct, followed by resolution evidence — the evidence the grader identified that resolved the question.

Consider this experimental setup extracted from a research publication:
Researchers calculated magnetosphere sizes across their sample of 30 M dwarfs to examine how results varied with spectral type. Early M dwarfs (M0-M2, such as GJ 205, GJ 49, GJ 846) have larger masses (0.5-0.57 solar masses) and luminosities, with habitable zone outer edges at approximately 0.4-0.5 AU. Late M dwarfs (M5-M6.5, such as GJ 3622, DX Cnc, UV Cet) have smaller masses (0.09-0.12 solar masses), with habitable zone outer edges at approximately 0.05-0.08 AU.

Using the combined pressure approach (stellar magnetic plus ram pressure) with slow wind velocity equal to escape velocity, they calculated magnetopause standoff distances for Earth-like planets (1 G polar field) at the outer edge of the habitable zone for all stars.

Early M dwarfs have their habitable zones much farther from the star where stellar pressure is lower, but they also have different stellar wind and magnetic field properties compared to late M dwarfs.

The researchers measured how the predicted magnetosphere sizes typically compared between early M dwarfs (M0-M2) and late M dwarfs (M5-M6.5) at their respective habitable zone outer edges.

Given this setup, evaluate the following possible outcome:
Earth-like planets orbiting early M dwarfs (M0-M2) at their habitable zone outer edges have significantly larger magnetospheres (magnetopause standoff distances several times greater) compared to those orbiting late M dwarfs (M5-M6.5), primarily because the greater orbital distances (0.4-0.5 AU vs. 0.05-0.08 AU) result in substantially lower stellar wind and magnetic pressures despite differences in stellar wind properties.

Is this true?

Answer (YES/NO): NO